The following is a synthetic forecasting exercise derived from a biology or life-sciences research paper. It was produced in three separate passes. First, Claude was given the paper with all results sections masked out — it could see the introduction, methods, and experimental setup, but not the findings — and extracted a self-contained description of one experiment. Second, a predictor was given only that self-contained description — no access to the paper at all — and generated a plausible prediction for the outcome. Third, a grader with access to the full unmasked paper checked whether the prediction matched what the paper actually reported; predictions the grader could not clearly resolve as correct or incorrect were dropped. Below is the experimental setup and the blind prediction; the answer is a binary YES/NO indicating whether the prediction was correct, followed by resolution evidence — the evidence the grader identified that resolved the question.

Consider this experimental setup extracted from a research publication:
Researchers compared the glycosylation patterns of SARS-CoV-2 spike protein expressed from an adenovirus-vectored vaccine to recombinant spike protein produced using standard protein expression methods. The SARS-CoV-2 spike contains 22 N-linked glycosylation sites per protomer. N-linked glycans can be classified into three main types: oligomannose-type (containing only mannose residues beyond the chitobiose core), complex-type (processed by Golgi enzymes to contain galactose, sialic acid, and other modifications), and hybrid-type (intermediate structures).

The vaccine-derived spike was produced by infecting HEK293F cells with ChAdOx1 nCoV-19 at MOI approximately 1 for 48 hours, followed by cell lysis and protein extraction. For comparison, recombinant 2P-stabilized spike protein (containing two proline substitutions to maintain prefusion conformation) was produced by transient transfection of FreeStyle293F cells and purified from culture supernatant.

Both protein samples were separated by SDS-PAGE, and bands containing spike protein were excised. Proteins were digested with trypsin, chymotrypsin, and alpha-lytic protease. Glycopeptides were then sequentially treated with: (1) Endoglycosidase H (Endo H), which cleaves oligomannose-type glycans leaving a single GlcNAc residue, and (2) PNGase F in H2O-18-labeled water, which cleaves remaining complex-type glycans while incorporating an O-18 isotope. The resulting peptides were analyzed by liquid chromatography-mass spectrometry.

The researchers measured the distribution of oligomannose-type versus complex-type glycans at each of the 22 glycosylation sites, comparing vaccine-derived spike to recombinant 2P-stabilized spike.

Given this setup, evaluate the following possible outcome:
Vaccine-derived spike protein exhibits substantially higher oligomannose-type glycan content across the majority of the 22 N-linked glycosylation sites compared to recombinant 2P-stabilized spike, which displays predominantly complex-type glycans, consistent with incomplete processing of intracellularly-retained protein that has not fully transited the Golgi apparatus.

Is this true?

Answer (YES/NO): NO